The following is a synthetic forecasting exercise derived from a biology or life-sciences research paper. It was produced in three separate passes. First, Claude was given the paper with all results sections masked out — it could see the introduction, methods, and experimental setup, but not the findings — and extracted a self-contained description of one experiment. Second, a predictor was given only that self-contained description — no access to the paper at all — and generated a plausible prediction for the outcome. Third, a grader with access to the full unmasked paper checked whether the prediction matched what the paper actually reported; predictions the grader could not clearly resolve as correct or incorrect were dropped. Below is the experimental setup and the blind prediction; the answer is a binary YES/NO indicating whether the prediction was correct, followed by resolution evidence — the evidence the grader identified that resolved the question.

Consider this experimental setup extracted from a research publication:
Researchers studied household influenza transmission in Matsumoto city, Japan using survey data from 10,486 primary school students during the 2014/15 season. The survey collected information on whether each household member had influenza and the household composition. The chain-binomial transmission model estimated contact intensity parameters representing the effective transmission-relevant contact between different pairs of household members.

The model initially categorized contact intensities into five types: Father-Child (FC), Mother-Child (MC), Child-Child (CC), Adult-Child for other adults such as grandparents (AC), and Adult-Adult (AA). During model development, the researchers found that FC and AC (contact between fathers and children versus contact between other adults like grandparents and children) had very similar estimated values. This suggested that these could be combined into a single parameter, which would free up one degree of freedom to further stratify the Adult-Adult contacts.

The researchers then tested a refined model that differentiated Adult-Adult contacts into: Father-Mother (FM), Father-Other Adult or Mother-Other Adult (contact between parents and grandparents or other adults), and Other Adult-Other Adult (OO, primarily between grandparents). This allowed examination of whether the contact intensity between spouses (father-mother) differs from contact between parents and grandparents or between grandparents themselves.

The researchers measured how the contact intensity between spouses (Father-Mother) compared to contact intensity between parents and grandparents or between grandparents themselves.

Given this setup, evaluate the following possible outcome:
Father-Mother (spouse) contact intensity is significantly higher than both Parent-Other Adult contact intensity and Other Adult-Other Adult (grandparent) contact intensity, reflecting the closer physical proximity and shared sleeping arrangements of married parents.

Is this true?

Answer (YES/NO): NO